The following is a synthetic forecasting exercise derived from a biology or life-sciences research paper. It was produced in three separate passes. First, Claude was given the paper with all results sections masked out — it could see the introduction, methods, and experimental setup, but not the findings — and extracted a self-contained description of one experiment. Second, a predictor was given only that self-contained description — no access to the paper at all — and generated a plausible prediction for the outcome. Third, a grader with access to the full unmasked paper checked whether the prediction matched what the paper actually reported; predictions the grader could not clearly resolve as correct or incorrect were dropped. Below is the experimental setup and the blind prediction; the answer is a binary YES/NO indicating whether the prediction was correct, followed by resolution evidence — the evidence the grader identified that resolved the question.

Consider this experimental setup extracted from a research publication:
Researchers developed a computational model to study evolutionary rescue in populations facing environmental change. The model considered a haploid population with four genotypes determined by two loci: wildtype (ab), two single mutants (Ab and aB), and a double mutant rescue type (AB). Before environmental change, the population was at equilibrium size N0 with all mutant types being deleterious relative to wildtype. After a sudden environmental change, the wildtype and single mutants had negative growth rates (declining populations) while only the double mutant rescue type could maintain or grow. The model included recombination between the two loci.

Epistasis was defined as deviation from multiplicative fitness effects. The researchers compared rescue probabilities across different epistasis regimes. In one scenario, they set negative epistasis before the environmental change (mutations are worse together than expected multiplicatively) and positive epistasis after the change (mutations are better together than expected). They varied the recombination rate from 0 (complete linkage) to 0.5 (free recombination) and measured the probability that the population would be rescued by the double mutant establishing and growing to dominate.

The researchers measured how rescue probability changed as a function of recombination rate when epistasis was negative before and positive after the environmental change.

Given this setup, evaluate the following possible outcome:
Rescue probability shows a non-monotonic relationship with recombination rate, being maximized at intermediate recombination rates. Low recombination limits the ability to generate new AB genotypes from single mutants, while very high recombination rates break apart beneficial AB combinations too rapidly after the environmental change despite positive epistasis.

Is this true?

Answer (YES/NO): YES